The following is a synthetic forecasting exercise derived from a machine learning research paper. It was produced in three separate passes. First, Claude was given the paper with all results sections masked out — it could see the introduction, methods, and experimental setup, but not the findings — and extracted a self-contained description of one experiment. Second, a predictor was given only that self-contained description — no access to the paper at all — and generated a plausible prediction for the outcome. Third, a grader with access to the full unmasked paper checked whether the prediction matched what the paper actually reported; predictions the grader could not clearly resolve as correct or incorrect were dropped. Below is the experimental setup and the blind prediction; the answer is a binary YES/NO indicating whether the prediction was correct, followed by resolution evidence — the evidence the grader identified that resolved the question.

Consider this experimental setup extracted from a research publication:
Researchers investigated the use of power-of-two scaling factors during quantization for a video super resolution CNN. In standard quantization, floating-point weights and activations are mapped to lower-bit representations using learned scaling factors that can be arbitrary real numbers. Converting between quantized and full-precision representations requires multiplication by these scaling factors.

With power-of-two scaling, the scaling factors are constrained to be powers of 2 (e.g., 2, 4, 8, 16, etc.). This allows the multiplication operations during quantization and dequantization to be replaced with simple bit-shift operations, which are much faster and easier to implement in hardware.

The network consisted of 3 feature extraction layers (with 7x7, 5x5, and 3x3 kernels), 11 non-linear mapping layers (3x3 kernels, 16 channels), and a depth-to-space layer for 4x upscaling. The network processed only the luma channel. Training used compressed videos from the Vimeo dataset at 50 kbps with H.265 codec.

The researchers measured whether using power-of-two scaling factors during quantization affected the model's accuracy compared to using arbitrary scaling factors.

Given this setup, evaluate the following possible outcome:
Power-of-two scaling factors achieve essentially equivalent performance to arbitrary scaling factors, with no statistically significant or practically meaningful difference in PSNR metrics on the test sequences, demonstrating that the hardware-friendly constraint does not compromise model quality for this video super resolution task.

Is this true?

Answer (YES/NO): NO